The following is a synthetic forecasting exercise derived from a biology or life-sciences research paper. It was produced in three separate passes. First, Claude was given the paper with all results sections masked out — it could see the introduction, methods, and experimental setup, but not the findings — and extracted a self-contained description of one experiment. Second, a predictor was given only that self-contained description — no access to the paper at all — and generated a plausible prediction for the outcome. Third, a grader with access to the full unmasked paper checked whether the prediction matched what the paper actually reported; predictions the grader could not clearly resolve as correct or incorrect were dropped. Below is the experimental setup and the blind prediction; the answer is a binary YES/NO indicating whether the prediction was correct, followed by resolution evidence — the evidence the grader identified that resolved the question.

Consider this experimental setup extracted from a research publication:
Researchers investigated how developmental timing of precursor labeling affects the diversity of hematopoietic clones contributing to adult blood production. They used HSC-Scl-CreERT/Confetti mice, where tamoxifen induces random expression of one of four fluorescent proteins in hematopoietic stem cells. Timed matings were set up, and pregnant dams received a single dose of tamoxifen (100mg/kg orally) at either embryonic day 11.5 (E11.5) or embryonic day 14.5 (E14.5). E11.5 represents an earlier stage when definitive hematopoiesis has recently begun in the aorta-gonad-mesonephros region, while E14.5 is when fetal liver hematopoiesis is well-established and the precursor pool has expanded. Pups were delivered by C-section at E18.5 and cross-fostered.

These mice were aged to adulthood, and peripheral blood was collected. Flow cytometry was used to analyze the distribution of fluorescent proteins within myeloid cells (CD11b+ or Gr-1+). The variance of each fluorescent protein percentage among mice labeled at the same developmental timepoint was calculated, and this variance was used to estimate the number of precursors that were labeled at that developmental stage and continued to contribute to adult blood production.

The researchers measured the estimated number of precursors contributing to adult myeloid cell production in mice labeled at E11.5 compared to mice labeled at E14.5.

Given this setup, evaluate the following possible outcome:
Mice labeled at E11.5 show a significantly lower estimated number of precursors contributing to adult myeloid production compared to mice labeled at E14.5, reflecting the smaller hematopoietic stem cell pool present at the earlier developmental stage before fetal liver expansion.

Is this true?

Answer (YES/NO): NO